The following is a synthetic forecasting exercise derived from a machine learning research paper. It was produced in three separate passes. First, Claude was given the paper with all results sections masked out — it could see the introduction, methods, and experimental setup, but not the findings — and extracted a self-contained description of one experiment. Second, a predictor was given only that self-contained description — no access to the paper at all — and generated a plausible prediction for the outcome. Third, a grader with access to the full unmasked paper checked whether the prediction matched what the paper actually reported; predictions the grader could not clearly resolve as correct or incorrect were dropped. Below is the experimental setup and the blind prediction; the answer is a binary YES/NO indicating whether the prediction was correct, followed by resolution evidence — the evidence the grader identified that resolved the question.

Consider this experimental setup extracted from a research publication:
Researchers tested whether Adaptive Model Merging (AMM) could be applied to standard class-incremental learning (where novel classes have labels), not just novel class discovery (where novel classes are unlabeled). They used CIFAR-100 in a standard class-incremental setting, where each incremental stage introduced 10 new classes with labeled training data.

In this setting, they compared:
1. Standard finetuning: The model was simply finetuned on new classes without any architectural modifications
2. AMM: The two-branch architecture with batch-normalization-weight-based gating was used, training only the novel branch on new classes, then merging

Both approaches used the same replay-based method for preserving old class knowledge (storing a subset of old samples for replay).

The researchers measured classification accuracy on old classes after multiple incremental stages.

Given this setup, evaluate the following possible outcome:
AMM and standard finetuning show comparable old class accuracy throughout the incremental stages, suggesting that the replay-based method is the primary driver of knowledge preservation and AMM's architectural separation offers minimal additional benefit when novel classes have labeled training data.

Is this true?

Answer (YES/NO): NO